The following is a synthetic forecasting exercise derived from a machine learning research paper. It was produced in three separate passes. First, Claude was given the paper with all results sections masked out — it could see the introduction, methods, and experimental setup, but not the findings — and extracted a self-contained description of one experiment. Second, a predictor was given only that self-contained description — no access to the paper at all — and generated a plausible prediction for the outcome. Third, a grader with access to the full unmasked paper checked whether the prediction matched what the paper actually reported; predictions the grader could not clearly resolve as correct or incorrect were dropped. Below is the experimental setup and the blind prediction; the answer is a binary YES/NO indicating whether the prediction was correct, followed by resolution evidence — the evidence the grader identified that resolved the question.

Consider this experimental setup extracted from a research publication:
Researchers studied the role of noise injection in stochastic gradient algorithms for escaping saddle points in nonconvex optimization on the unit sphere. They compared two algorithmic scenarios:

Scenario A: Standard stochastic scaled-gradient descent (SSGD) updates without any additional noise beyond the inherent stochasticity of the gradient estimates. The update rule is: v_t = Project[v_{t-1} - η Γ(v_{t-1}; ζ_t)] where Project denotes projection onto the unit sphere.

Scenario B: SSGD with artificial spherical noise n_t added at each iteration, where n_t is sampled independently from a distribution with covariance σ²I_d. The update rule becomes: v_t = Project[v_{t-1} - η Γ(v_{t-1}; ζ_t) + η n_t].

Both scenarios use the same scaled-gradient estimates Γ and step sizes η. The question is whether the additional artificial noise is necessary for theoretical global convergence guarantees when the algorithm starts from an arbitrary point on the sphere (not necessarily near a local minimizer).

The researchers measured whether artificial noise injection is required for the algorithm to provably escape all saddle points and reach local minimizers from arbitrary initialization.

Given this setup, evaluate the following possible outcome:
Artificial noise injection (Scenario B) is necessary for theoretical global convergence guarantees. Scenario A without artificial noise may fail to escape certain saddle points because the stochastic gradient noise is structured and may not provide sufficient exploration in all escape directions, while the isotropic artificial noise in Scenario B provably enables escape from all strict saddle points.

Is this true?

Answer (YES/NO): YES